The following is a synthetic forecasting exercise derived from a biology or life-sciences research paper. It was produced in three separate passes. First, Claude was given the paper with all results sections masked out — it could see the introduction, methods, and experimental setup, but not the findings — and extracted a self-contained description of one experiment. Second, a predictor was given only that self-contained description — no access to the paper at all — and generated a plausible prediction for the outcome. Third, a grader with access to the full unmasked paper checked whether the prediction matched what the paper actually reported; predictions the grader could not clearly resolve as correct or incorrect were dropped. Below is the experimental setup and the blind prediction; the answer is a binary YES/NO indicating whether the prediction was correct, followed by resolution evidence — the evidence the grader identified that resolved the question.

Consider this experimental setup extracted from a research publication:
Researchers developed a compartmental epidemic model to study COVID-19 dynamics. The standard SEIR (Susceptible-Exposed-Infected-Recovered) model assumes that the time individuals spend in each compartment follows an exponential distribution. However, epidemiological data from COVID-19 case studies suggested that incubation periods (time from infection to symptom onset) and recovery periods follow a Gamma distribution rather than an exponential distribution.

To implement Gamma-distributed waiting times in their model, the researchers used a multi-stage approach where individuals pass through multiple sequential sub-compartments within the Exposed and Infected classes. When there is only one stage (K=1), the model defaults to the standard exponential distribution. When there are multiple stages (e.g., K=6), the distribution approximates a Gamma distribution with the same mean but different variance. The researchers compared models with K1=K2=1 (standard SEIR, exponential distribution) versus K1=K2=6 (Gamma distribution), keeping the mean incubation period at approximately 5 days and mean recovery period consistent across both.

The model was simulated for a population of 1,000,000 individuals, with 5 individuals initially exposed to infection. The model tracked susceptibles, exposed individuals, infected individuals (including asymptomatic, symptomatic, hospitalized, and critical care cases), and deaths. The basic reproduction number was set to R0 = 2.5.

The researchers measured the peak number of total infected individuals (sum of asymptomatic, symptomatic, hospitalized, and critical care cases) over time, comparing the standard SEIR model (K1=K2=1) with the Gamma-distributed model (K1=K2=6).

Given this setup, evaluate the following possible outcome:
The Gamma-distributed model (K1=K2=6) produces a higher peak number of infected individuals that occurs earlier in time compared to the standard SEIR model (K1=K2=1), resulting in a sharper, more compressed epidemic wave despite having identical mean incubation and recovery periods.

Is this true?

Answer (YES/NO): YES